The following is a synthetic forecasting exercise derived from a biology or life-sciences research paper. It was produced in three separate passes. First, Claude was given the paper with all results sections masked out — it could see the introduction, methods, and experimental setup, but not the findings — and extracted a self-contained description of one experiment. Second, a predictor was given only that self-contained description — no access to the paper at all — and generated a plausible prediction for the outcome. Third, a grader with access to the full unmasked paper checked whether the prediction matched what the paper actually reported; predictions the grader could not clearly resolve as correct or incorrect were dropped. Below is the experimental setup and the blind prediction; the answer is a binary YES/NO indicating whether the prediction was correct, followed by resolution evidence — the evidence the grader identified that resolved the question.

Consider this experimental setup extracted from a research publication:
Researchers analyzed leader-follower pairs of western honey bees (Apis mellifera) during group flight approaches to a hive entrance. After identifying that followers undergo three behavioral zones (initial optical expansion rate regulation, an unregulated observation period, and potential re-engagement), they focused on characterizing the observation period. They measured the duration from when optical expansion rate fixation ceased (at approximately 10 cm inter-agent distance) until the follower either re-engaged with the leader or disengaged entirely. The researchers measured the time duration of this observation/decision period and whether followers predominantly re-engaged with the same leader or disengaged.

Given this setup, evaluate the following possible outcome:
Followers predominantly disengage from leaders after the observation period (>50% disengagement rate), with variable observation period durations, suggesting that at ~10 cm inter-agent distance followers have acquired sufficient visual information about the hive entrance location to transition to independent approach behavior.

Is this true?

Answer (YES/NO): NO